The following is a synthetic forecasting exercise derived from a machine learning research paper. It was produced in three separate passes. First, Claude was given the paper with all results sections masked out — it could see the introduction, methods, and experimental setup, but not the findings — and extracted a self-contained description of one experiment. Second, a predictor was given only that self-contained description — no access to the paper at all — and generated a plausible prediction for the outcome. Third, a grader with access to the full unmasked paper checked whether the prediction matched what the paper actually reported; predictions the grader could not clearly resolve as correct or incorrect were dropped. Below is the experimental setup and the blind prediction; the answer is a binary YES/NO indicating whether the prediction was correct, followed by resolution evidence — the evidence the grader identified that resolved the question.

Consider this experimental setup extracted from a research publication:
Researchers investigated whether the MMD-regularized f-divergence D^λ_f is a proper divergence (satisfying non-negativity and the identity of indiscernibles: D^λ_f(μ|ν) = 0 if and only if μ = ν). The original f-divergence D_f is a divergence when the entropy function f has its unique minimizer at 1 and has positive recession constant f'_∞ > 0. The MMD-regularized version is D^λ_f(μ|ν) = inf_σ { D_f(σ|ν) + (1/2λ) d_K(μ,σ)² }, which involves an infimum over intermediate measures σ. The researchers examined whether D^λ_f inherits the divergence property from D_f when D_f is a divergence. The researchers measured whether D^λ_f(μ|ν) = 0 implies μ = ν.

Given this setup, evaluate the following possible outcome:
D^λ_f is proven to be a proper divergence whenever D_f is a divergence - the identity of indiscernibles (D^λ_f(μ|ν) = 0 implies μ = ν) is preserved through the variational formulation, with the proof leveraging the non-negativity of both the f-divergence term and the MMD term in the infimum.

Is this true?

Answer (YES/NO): YES